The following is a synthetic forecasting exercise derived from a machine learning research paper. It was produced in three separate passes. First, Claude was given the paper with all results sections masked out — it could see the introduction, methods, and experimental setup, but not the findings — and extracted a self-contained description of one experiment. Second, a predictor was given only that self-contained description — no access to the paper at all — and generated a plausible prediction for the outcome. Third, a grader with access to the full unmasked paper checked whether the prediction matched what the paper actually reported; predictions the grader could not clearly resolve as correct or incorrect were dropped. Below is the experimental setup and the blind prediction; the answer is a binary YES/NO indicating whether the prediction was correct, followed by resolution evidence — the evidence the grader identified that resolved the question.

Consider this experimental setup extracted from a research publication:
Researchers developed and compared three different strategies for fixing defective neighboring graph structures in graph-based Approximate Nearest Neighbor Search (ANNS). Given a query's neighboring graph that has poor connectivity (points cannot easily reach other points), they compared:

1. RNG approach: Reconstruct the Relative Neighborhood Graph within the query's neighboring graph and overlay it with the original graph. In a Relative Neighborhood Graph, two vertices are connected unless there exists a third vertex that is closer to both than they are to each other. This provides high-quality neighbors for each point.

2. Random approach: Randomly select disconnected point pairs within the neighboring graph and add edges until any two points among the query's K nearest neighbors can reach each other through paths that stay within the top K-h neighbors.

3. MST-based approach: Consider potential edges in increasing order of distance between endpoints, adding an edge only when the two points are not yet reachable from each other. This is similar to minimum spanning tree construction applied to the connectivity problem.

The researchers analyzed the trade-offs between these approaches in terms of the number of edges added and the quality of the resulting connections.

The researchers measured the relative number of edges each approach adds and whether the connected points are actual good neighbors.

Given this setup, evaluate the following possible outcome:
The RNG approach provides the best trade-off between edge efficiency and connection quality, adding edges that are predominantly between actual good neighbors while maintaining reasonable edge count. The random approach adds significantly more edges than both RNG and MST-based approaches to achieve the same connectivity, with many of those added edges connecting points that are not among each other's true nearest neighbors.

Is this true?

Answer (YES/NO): NO